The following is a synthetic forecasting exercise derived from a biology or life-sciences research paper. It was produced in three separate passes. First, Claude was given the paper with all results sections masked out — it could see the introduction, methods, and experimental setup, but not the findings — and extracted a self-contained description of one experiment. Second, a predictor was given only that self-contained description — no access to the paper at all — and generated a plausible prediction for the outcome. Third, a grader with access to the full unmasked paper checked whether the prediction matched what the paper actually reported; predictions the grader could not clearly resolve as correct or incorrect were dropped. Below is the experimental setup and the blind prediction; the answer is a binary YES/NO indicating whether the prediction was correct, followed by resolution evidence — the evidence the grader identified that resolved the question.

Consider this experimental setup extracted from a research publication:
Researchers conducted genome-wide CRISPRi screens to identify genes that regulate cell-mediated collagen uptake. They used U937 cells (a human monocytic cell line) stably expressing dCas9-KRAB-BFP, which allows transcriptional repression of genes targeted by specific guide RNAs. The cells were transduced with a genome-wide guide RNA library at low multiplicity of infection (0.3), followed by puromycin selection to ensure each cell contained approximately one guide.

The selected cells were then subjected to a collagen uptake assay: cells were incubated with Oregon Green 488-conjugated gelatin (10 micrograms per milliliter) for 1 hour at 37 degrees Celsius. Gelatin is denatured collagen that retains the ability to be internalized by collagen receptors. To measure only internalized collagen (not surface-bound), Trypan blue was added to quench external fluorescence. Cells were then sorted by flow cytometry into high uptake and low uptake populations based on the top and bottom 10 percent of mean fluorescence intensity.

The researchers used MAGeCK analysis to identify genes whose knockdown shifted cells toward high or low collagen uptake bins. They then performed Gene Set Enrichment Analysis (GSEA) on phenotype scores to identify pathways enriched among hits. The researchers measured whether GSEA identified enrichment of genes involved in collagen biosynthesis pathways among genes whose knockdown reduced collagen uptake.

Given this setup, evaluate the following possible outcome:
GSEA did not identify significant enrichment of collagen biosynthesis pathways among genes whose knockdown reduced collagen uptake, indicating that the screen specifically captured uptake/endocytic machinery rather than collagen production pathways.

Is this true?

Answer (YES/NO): NO